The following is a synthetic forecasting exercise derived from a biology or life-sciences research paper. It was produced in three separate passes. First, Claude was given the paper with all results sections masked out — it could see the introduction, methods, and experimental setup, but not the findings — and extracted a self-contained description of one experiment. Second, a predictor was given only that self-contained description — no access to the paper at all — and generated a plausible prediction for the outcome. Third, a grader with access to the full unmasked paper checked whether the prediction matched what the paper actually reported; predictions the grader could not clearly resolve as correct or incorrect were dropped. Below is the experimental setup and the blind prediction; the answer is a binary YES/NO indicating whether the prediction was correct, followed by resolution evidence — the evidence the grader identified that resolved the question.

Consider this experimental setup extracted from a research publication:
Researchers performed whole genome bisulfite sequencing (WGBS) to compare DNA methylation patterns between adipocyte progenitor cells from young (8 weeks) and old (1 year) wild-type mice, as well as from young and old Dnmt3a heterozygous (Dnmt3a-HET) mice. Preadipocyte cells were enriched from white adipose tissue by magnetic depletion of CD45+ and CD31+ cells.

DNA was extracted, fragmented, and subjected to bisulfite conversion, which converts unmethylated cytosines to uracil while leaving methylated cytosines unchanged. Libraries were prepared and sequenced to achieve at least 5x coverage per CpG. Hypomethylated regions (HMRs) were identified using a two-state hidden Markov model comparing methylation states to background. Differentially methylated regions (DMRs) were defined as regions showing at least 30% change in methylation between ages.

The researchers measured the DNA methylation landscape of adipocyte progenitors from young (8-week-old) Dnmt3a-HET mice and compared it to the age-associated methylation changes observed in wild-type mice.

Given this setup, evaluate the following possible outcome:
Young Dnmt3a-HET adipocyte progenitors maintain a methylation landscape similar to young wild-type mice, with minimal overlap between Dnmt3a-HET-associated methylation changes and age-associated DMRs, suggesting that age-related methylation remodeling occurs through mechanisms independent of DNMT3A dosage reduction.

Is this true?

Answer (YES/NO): NO